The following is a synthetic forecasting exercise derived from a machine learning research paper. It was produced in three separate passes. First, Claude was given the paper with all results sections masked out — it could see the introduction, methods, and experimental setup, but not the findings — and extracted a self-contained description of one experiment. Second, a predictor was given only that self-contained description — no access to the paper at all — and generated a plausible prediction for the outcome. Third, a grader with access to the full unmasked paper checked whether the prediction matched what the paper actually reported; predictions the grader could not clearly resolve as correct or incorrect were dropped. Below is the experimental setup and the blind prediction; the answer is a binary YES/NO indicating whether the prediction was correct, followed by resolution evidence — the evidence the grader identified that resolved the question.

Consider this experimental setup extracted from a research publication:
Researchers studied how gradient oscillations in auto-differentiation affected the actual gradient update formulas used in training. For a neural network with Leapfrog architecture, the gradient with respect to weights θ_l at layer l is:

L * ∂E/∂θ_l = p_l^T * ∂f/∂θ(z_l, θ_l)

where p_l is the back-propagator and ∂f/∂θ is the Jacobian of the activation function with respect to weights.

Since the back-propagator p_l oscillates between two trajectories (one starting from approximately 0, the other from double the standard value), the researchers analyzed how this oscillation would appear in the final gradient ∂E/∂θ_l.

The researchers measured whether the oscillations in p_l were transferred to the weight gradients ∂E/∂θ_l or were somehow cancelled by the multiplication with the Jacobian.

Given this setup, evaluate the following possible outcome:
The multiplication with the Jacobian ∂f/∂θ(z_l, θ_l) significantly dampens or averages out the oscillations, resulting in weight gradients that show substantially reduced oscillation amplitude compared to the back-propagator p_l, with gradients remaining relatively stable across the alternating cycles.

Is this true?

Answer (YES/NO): NO